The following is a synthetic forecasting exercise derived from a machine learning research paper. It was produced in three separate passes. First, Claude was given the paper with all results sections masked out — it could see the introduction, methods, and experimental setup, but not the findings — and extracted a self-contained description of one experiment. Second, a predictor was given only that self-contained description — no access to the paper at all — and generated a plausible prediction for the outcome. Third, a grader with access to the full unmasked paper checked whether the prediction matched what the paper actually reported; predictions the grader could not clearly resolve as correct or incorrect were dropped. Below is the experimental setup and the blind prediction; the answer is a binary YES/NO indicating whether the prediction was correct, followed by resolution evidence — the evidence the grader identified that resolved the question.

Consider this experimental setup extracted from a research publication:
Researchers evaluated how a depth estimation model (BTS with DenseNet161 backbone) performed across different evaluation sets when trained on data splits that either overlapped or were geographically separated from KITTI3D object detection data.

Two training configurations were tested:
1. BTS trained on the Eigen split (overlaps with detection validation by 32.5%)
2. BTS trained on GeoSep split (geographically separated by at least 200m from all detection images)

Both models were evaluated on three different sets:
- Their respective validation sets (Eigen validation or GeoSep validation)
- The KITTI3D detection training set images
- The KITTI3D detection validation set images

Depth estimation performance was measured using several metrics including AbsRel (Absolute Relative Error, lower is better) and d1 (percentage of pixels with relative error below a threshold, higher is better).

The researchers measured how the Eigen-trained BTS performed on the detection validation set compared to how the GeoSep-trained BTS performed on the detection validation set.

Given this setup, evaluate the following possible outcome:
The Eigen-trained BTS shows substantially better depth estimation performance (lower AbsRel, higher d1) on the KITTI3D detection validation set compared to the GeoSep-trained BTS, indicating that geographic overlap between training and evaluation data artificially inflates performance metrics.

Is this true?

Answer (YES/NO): YES